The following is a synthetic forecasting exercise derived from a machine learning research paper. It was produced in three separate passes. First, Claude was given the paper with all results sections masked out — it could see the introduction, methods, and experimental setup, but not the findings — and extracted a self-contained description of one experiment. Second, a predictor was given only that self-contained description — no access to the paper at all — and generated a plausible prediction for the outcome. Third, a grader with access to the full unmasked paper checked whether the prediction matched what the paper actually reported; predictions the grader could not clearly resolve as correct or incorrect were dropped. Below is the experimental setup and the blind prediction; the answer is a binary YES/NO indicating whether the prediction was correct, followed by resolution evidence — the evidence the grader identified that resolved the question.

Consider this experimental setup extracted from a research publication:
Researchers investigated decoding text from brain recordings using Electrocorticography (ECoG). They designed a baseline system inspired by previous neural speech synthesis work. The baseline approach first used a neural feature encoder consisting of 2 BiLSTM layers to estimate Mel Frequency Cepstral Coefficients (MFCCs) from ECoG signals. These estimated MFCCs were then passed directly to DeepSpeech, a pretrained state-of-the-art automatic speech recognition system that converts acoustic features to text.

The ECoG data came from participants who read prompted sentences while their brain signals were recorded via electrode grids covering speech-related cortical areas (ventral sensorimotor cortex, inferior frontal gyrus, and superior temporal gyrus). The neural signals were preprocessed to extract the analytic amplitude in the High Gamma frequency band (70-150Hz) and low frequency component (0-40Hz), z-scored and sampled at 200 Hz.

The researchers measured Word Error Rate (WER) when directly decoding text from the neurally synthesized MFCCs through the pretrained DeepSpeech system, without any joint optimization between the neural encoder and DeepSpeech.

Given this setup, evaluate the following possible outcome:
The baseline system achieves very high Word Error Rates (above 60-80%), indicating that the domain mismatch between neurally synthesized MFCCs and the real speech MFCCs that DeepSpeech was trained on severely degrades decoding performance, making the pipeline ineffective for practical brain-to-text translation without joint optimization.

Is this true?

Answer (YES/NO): YES